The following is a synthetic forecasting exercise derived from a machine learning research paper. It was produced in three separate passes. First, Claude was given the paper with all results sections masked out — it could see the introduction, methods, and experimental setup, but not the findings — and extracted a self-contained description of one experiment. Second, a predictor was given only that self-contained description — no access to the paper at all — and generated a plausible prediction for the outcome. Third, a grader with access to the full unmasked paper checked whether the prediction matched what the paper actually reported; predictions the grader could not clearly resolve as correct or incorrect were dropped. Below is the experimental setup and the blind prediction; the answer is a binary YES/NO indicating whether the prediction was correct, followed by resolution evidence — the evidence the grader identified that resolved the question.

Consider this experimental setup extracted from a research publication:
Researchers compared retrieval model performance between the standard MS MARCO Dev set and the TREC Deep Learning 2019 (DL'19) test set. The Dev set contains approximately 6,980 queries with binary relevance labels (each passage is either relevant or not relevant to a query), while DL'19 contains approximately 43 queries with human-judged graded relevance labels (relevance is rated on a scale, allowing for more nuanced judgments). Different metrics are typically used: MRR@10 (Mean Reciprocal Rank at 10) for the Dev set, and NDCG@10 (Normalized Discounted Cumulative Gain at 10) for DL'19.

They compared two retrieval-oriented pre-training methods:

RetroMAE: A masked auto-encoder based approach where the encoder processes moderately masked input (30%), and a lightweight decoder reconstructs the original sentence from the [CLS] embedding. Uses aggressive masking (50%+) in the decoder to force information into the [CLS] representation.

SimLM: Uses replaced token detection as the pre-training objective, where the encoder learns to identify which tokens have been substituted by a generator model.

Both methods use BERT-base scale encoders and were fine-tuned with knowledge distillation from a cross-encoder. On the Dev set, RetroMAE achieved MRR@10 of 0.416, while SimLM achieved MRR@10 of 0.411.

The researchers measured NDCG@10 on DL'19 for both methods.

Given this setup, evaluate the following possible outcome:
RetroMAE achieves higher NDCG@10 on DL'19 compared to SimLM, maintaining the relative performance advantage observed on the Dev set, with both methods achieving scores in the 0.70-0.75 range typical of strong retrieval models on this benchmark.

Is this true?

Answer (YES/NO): NO